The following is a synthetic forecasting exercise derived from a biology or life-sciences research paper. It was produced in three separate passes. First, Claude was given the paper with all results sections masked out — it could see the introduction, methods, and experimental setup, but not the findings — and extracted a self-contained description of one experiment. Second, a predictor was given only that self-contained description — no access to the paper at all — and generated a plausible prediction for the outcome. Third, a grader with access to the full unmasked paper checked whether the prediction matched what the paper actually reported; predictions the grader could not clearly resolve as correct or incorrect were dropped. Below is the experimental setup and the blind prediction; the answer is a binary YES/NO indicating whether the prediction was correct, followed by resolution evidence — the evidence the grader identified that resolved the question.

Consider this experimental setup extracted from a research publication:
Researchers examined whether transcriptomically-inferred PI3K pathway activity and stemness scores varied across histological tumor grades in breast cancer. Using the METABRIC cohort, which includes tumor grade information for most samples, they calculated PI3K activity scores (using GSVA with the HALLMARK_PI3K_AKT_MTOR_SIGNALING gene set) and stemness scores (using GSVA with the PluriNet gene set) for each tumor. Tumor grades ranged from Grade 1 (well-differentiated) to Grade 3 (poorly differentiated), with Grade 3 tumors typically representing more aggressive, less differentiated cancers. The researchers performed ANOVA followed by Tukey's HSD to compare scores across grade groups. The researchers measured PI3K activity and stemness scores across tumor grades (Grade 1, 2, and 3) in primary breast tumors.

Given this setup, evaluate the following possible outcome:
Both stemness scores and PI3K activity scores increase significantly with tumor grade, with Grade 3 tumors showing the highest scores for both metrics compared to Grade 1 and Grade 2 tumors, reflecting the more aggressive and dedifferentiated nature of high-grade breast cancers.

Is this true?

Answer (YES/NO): YES